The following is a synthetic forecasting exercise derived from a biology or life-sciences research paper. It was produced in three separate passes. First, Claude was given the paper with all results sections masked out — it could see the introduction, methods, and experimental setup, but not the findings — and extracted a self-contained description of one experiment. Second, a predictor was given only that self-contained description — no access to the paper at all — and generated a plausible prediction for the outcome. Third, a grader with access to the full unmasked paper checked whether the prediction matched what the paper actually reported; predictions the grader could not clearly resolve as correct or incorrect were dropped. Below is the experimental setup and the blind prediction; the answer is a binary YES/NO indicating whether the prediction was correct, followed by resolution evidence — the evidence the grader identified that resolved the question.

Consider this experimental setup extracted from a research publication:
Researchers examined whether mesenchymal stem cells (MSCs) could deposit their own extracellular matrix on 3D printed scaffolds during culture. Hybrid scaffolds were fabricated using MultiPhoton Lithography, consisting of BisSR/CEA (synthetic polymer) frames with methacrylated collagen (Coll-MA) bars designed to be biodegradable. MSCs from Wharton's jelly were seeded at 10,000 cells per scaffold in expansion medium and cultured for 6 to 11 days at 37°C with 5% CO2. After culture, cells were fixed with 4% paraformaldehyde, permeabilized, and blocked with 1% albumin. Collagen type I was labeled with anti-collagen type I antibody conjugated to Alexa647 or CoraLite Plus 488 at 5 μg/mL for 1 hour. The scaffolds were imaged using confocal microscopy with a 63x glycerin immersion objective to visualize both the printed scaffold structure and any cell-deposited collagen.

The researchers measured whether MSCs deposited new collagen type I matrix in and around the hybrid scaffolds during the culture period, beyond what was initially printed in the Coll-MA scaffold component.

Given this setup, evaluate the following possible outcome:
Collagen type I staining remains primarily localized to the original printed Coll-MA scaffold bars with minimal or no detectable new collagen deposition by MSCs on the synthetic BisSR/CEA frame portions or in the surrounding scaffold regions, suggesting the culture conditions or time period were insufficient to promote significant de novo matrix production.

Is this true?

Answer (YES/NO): NO